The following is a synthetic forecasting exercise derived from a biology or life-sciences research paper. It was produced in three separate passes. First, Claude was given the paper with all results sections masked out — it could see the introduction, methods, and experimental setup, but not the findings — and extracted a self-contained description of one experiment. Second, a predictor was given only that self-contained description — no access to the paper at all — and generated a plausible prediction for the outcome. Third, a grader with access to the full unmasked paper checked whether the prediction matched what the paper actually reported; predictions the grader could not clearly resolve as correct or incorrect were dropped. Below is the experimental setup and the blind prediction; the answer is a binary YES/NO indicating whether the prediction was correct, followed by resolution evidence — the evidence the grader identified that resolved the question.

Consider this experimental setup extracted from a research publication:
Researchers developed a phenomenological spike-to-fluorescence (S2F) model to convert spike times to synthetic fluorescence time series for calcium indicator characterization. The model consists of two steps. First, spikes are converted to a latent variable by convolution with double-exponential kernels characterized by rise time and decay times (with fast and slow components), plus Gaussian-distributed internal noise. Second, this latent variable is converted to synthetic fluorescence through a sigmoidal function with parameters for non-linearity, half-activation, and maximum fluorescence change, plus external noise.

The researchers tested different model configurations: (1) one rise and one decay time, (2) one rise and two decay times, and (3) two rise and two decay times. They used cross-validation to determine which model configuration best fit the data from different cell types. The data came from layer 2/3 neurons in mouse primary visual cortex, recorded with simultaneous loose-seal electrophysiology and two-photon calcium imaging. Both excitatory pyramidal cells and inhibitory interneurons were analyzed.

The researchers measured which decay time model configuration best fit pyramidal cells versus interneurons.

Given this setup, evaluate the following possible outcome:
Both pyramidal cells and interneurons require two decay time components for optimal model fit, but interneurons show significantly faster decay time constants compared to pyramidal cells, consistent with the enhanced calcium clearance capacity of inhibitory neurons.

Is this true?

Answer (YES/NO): NO